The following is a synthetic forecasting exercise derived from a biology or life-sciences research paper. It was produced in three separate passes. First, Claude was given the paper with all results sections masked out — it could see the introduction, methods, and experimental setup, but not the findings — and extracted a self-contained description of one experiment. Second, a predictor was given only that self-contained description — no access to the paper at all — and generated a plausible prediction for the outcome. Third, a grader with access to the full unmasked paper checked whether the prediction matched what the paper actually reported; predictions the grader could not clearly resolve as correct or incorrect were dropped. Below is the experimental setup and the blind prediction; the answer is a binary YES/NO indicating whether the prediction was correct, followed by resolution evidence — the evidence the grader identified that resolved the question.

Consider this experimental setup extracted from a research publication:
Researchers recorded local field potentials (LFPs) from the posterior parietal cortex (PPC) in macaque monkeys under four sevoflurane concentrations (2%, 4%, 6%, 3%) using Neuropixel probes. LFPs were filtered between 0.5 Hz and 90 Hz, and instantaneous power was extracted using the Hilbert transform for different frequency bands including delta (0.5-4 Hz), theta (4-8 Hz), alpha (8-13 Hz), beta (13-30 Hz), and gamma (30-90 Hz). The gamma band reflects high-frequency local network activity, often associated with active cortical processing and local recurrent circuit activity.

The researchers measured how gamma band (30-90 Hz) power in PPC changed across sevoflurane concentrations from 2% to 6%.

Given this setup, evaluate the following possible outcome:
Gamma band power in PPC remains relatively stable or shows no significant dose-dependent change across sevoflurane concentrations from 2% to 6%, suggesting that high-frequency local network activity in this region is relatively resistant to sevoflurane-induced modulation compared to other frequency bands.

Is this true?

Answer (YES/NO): NO